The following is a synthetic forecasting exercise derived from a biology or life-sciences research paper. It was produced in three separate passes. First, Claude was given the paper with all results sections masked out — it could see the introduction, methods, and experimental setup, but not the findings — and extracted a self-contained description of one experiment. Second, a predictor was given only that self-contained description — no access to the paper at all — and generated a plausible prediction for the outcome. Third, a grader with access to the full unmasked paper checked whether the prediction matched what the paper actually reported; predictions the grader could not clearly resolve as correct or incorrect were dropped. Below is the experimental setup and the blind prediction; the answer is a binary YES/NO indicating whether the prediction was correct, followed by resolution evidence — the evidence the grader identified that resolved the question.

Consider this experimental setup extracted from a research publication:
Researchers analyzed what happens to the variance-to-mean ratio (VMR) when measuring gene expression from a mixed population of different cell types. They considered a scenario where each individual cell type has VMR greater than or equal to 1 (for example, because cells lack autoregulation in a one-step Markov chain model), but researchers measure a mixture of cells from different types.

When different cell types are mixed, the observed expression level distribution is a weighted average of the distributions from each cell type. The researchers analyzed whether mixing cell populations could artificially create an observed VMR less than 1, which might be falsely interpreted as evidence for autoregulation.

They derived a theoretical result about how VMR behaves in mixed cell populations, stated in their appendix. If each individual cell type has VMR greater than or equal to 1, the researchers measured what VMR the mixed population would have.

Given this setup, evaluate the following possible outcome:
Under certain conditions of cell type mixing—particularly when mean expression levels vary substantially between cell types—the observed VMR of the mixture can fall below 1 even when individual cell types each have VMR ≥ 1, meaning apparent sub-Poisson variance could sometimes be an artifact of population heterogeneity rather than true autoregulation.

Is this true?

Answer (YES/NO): NO